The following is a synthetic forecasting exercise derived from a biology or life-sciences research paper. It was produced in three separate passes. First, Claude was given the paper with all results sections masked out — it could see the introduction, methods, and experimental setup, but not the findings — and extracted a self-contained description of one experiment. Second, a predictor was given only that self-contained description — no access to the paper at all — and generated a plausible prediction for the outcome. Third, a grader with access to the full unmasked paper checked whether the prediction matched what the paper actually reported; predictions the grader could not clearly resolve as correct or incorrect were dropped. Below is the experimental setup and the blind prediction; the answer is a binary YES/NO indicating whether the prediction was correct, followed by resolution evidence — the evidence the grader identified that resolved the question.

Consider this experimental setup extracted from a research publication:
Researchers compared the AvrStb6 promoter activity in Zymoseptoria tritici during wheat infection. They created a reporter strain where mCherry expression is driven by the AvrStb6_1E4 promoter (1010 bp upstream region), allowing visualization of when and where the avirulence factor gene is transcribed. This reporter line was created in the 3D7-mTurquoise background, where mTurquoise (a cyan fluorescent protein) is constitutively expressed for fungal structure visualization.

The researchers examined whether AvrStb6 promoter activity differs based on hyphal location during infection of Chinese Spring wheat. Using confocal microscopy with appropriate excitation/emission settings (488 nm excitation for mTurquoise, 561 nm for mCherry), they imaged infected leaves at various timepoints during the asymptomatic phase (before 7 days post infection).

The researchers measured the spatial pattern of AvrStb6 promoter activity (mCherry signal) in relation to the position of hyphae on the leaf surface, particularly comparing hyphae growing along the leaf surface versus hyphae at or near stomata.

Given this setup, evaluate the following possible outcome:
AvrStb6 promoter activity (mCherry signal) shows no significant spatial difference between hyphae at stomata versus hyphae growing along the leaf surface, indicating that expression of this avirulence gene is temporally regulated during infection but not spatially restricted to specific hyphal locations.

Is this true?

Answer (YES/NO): NO